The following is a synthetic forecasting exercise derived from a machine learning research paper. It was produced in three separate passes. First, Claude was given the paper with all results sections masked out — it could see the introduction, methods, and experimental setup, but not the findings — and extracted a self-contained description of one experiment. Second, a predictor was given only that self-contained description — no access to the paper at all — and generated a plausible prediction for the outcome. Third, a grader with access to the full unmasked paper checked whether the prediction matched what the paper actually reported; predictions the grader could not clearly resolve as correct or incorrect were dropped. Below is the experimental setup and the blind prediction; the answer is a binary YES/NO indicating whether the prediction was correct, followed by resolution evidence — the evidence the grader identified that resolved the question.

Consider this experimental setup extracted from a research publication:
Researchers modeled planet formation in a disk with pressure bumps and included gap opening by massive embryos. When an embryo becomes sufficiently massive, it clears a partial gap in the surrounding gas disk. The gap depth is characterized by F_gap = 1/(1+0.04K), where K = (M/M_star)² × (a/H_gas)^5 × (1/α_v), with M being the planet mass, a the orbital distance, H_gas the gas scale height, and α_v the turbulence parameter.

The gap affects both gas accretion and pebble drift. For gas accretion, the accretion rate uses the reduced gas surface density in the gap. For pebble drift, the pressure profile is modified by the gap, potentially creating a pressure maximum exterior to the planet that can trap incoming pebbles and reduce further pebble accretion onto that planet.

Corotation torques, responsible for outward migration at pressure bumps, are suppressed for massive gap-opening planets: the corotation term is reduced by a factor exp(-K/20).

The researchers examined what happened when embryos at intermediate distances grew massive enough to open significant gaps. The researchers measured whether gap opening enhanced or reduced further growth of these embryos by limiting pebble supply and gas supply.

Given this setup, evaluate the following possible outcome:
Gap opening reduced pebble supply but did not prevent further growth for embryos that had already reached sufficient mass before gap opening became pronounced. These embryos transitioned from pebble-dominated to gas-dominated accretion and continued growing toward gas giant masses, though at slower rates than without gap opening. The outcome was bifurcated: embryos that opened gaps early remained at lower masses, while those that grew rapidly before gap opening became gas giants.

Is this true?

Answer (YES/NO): NO